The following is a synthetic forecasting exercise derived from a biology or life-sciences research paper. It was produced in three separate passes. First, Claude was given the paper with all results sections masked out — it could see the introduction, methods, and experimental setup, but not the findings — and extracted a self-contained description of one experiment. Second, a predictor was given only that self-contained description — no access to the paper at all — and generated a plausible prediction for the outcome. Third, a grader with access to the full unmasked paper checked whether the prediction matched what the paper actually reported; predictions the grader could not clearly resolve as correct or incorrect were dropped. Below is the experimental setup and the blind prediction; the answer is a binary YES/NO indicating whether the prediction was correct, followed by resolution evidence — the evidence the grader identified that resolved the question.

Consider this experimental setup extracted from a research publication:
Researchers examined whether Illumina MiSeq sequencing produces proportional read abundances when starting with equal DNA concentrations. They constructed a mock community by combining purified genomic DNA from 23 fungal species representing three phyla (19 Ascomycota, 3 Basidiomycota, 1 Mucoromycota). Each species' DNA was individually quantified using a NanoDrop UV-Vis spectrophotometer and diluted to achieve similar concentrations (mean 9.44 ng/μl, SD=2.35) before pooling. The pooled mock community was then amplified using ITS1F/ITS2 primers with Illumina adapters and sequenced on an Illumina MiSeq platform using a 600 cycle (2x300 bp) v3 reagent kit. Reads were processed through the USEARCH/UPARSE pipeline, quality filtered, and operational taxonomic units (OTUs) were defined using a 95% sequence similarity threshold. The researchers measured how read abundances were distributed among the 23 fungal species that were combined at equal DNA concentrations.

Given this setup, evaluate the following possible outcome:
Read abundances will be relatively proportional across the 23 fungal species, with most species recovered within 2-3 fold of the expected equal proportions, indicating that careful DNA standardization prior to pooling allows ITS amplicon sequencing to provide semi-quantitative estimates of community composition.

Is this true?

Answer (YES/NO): NO